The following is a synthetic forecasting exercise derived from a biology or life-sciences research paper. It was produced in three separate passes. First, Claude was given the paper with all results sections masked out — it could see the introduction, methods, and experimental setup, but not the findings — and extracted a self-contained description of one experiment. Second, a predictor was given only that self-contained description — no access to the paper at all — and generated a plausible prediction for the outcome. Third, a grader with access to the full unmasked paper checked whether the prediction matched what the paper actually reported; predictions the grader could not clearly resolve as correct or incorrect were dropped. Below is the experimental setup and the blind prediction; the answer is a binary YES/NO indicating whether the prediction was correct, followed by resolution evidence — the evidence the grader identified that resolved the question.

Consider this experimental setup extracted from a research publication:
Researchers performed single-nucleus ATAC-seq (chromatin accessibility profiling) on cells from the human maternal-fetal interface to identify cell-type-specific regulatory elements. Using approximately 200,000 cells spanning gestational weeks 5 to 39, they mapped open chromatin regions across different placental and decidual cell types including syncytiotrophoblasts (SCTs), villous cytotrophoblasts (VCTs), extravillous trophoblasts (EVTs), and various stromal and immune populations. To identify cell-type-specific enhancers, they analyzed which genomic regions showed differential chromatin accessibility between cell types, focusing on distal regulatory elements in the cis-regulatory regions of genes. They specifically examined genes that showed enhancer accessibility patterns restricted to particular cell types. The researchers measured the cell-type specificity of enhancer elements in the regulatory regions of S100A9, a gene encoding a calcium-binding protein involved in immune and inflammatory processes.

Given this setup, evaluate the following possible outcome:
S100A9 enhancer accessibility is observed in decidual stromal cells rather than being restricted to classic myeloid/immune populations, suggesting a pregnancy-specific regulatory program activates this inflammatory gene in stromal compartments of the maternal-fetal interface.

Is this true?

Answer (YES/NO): NO